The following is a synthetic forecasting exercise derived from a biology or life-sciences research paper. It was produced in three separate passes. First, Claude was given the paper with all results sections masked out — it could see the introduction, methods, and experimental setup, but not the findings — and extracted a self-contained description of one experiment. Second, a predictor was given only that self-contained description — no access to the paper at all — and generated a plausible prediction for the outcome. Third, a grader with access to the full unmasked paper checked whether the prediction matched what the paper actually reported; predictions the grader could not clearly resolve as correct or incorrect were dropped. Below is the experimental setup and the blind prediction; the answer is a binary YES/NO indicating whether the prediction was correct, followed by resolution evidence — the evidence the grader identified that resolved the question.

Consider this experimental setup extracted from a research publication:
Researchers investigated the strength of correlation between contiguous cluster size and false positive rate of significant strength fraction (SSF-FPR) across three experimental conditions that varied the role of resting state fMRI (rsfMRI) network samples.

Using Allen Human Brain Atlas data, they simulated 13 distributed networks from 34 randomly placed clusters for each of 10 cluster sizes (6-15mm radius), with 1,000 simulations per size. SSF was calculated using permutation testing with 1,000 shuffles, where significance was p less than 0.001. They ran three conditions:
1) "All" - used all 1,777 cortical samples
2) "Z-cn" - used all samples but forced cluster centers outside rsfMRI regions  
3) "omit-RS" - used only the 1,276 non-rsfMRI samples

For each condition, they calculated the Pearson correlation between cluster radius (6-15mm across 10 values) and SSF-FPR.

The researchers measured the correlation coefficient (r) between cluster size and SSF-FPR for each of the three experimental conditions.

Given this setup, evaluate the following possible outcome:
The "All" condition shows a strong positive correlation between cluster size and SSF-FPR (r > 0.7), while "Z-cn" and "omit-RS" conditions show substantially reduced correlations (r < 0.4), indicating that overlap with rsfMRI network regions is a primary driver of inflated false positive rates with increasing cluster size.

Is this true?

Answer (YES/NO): NO